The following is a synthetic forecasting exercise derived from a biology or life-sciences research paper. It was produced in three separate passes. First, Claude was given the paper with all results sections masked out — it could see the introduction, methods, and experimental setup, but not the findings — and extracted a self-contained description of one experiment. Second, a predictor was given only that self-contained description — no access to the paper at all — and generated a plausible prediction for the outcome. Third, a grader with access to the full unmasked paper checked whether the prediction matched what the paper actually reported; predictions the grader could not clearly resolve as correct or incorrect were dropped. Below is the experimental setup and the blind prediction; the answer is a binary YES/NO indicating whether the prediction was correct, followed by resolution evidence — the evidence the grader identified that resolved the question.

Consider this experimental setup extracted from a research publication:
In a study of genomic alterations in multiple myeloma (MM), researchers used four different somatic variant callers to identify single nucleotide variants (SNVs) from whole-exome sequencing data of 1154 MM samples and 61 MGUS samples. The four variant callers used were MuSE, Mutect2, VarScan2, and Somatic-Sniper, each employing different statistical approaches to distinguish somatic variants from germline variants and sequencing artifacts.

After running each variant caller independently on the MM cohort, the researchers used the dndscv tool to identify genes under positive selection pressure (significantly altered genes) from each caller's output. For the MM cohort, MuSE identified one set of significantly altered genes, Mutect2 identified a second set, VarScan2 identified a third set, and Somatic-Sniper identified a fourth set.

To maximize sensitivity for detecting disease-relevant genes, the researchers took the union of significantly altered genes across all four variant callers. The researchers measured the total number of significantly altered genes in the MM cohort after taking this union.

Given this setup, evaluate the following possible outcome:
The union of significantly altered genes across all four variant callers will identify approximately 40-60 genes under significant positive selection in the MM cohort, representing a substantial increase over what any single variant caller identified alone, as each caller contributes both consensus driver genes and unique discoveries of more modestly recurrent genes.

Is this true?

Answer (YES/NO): NO